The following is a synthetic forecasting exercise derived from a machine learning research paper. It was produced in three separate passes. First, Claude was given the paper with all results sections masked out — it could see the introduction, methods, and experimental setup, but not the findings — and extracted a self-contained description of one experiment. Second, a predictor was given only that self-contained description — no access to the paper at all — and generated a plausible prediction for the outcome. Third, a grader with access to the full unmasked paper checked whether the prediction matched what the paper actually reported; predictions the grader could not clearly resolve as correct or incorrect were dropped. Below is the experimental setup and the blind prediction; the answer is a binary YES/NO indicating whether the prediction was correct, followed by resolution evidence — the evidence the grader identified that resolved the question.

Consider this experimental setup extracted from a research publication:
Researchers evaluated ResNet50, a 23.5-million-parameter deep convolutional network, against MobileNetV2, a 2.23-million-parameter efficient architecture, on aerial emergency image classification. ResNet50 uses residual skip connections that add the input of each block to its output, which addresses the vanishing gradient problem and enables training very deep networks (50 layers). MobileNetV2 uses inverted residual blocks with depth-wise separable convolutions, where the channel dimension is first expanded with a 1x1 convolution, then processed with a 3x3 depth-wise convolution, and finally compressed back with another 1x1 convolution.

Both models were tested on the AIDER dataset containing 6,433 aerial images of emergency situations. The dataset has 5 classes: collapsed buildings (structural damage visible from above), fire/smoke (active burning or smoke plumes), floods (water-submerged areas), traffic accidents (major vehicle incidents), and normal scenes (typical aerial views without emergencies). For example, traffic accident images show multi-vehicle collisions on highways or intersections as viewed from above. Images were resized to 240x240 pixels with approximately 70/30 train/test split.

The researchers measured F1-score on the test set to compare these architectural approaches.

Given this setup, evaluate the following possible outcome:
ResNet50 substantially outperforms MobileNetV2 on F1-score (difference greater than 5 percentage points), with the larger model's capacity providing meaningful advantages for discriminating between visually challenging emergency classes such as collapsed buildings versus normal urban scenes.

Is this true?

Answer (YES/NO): NO